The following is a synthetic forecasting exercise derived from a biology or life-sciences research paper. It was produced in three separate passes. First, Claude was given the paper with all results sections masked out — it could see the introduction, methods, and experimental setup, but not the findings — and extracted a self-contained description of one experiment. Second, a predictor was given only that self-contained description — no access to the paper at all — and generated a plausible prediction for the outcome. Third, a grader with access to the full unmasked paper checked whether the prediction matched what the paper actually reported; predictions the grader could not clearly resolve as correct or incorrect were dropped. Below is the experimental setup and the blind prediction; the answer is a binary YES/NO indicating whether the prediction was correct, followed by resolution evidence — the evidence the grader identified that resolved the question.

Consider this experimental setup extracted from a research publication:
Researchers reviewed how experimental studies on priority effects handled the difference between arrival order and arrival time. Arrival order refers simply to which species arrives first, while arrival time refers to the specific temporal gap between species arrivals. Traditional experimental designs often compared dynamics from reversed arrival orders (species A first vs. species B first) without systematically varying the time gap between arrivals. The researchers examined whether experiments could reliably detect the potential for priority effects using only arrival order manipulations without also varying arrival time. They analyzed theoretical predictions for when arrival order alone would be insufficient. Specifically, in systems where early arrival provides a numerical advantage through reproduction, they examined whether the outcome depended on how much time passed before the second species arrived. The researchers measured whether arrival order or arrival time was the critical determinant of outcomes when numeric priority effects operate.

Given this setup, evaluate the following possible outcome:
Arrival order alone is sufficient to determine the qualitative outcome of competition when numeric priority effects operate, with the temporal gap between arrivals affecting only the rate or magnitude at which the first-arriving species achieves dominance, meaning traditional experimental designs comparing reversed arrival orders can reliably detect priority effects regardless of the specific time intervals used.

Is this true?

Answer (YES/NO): NO